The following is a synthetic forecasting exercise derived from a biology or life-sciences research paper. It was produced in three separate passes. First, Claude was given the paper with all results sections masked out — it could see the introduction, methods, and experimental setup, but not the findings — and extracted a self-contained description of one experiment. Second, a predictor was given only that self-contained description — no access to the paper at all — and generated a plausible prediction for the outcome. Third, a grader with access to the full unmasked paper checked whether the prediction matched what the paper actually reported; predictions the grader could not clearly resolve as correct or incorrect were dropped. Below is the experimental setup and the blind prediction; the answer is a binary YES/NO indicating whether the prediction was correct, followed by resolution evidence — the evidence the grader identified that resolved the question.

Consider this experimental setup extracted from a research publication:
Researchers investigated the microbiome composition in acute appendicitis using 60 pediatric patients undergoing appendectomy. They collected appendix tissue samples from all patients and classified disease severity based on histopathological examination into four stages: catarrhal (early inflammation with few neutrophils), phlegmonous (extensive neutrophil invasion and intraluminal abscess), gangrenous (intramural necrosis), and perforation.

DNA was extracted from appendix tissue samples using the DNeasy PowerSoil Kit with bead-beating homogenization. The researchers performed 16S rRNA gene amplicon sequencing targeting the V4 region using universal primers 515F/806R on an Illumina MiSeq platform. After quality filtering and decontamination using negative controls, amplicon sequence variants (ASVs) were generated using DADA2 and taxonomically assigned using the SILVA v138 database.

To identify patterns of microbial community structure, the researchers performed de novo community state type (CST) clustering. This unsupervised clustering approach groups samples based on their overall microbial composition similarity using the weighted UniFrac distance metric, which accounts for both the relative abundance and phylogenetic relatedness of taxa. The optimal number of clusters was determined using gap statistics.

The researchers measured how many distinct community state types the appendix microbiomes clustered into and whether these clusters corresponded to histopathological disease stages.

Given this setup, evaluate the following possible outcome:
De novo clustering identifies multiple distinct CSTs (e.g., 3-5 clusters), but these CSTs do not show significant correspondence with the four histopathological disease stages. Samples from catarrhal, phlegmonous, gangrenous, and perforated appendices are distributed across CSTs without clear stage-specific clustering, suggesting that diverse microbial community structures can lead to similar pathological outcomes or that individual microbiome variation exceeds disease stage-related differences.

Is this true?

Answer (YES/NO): NO